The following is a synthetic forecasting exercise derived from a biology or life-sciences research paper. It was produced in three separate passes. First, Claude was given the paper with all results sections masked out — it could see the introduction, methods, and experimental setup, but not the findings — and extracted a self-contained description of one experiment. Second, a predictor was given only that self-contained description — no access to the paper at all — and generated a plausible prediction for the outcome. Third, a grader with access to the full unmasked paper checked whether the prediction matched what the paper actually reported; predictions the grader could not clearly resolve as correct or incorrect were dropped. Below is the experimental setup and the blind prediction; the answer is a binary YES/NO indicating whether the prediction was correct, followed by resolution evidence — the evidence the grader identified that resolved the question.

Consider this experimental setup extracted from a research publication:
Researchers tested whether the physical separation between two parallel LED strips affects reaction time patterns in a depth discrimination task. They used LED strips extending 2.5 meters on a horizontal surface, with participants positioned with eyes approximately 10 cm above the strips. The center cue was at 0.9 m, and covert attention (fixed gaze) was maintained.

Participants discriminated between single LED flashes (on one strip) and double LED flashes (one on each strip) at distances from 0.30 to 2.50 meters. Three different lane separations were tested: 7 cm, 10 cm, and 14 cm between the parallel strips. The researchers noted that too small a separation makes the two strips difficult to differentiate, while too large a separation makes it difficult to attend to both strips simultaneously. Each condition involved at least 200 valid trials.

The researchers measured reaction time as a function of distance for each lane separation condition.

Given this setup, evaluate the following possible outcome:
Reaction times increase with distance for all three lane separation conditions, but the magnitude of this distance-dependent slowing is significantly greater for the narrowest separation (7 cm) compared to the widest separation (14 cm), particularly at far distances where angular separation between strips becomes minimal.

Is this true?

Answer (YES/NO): NO